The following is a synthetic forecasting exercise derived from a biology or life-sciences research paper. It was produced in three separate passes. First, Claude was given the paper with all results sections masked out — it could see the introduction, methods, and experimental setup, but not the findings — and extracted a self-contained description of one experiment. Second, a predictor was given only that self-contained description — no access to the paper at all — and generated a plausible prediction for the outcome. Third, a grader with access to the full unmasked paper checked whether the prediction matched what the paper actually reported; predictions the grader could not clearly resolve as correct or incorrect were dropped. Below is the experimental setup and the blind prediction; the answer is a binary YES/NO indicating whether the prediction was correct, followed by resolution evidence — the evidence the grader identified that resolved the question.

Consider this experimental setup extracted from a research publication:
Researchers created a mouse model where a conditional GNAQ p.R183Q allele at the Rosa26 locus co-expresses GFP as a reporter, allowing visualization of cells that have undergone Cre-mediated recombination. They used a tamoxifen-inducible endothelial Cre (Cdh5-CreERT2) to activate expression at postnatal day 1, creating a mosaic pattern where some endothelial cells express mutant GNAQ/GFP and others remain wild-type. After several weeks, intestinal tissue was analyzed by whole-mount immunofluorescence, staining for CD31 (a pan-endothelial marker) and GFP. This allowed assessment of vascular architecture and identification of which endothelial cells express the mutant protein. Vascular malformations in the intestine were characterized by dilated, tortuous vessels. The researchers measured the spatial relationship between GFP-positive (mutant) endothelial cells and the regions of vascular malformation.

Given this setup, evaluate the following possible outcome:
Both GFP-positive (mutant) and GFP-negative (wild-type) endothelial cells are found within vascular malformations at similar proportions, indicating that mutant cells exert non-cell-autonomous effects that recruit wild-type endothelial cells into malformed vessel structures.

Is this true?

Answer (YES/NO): NO